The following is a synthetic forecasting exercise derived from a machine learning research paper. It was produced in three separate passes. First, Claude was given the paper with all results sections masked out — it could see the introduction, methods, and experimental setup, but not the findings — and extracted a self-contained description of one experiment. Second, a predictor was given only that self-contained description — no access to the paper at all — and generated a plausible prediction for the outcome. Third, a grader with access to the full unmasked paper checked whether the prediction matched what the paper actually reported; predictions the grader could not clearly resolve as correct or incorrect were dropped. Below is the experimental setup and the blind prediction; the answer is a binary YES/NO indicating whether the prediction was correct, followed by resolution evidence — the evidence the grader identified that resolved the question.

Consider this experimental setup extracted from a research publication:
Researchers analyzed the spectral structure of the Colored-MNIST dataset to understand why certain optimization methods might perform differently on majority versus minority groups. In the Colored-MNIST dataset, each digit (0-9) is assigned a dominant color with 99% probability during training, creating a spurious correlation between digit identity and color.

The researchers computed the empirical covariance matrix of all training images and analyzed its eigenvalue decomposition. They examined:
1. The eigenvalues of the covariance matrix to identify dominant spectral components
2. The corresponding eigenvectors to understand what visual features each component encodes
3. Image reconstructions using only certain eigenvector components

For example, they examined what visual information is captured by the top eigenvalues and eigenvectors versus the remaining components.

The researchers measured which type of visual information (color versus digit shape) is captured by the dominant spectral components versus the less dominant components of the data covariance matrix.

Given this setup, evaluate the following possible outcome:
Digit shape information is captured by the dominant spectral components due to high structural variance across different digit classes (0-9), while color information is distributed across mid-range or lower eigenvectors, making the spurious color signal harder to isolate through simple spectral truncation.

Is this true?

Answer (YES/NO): NO